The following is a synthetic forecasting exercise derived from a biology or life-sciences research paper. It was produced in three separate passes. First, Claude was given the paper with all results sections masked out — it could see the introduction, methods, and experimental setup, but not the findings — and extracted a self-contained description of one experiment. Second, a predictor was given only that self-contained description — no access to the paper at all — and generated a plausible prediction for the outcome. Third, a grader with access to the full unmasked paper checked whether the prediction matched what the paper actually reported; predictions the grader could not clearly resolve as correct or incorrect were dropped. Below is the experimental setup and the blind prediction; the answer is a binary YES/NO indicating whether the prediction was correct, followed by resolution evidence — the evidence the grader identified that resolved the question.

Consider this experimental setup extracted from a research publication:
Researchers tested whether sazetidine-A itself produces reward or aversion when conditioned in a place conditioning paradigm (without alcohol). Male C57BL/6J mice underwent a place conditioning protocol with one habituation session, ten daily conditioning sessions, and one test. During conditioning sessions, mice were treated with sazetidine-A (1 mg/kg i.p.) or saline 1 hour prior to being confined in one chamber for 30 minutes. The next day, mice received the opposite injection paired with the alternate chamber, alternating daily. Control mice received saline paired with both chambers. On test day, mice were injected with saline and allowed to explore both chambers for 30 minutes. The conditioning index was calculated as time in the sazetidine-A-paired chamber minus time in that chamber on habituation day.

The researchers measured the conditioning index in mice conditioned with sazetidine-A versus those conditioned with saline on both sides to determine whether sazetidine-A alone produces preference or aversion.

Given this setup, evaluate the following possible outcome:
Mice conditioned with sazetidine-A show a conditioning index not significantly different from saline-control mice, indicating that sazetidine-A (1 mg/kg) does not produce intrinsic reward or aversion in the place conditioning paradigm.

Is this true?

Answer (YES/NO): YES